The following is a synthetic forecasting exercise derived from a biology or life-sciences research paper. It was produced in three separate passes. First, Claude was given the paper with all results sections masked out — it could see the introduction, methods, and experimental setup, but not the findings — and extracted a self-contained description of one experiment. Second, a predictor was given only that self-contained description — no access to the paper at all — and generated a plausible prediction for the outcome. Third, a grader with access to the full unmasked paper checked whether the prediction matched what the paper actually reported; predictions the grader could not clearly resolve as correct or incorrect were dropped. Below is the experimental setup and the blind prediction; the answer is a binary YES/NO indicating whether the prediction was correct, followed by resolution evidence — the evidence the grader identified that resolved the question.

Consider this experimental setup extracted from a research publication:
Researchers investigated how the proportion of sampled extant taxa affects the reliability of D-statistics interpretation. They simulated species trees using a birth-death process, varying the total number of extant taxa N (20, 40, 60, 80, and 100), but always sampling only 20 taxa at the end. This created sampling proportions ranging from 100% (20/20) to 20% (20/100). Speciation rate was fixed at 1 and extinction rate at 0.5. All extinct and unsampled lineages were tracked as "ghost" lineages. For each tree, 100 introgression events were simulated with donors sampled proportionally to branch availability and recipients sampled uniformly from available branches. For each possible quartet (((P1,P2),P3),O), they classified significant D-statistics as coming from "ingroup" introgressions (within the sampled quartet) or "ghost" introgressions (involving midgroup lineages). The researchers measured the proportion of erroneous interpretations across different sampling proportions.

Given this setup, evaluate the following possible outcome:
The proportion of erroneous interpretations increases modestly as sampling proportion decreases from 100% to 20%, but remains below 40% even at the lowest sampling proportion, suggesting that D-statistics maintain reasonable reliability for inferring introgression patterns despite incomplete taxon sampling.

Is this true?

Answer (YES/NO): NO